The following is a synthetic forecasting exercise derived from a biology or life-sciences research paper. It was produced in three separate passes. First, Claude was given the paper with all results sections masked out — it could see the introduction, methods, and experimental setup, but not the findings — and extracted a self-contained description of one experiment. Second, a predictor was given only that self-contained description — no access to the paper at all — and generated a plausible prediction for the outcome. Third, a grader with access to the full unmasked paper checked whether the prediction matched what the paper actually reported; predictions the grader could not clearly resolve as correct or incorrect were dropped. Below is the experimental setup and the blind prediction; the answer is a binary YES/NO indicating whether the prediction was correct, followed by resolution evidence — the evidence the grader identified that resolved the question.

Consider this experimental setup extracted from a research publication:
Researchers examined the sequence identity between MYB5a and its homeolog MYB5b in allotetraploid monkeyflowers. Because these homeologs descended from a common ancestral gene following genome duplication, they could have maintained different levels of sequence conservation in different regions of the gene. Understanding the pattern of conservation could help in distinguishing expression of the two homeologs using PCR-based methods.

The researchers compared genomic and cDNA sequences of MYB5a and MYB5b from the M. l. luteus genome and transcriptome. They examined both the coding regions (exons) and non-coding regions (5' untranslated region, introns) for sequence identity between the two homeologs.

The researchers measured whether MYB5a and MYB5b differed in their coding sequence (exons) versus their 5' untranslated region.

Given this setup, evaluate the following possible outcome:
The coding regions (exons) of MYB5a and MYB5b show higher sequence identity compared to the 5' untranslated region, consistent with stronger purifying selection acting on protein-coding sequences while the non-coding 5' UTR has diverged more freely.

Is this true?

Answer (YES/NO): YES